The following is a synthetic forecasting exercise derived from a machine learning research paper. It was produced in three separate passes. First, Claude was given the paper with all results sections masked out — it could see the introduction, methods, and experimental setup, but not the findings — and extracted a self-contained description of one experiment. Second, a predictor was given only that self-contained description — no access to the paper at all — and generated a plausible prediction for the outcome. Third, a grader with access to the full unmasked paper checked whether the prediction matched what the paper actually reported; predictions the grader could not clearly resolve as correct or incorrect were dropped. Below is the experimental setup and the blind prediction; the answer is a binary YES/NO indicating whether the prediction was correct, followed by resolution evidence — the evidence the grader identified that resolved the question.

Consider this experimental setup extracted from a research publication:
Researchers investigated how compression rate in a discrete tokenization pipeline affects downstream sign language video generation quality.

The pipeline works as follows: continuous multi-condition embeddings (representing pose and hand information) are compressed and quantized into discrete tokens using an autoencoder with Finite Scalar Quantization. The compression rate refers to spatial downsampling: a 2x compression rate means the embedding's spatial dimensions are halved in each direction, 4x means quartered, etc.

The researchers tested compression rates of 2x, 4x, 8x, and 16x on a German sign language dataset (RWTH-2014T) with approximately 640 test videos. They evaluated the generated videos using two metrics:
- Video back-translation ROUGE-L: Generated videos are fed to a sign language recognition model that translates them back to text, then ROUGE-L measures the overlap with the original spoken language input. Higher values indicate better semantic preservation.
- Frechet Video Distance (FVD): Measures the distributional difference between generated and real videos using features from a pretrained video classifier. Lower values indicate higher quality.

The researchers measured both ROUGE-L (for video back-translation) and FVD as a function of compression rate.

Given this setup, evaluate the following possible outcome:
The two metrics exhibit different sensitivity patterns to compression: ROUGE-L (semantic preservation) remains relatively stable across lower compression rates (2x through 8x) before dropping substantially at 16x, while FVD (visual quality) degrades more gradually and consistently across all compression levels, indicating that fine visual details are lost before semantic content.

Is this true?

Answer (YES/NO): NO